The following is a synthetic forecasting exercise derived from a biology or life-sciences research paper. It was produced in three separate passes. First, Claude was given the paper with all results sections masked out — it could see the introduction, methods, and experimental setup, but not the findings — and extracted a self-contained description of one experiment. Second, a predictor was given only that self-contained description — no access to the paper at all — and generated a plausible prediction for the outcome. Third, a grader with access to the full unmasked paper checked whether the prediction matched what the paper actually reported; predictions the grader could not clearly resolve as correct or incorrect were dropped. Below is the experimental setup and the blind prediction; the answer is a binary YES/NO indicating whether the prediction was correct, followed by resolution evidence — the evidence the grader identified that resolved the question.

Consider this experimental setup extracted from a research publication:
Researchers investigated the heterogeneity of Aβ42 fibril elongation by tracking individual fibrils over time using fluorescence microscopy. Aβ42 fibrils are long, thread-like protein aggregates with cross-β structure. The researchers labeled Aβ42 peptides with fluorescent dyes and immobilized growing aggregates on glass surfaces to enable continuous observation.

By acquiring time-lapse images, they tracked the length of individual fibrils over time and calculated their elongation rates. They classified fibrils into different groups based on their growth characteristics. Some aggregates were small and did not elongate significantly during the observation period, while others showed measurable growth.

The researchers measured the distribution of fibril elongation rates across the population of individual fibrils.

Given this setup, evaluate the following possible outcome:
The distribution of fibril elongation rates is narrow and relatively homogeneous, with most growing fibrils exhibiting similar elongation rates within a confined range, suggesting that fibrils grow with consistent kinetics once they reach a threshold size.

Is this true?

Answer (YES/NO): NO